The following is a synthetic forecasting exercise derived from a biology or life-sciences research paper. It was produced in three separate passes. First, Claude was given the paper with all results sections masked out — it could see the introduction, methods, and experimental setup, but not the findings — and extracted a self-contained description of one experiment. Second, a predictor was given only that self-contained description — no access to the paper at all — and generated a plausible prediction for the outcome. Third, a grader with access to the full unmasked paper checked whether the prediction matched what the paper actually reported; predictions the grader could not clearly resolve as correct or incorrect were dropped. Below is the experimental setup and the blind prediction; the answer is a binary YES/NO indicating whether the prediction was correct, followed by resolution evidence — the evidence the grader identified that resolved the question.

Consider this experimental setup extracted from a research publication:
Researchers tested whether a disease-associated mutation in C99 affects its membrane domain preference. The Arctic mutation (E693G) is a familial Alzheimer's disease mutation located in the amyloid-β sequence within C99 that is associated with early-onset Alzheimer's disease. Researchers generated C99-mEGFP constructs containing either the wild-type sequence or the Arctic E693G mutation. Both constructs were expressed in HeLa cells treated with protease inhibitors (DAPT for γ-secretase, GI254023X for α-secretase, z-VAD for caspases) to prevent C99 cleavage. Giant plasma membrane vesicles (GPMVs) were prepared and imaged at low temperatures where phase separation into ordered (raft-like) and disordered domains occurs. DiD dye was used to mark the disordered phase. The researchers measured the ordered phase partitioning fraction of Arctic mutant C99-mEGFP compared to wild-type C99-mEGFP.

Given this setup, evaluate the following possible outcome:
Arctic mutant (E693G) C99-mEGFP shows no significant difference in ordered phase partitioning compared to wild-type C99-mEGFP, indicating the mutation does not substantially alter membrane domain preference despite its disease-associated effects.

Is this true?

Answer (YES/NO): YES